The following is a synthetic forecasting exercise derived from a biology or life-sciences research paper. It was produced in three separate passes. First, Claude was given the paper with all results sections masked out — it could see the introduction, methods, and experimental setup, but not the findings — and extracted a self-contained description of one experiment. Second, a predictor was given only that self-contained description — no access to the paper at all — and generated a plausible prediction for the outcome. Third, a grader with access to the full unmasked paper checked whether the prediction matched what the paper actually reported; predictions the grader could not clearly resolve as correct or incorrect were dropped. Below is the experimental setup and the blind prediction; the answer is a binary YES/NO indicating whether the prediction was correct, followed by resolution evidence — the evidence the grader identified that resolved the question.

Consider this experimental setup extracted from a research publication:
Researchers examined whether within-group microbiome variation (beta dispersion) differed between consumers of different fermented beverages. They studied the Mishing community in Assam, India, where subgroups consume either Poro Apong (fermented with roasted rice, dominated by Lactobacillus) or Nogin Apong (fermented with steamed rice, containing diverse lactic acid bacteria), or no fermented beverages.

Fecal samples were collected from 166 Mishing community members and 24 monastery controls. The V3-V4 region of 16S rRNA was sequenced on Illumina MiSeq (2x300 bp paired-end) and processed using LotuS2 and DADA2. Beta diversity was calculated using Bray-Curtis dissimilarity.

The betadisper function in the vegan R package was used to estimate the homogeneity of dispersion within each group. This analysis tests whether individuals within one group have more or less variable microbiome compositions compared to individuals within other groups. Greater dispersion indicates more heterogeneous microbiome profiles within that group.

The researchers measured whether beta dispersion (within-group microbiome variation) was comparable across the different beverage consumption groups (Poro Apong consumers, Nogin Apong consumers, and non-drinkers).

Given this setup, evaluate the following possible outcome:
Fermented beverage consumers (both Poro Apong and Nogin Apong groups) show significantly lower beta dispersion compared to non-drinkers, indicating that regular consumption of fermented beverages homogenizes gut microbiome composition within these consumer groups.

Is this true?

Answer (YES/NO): NO